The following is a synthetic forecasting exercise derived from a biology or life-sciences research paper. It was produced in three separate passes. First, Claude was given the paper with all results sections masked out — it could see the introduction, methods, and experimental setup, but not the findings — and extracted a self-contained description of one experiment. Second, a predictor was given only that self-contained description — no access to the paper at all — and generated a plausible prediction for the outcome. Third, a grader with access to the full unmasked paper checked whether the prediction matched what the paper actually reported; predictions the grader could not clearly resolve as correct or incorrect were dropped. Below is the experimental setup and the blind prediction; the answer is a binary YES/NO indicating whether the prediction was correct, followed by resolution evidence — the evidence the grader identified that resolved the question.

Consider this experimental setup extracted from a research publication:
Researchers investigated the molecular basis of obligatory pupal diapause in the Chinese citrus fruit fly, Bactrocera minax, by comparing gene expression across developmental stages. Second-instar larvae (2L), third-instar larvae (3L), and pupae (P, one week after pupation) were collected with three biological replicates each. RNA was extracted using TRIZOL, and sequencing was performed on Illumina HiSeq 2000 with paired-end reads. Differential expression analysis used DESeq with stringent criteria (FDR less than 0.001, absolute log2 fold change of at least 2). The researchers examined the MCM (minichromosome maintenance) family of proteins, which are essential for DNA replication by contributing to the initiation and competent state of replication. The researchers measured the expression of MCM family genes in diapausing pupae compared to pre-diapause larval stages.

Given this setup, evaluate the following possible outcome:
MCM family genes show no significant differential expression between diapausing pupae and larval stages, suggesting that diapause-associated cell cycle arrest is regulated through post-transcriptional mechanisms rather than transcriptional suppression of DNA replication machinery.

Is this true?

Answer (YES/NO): NO